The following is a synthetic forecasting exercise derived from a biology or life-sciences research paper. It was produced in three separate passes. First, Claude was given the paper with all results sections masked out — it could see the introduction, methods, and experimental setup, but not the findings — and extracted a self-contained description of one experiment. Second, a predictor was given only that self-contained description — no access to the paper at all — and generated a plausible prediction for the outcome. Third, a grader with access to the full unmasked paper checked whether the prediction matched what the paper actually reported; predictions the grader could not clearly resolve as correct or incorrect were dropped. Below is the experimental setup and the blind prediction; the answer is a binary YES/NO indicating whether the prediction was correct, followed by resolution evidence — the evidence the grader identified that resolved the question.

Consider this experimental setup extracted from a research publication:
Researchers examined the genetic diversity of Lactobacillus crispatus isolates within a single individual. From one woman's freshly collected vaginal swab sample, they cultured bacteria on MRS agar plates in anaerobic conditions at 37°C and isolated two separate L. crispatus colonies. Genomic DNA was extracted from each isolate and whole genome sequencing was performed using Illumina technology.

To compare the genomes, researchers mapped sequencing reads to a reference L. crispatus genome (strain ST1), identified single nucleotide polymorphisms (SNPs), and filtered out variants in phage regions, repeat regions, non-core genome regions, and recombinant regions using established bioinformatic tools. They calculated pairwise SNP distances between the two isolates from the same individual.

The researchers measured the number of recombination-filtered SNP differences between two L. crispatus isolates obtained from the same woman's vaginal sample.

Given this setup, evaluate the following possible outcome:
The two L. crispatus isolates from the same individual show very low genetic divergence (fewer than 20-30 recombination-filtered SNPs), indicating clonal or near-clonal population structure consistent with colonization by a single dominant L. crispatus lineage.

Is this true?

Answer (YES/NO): YES